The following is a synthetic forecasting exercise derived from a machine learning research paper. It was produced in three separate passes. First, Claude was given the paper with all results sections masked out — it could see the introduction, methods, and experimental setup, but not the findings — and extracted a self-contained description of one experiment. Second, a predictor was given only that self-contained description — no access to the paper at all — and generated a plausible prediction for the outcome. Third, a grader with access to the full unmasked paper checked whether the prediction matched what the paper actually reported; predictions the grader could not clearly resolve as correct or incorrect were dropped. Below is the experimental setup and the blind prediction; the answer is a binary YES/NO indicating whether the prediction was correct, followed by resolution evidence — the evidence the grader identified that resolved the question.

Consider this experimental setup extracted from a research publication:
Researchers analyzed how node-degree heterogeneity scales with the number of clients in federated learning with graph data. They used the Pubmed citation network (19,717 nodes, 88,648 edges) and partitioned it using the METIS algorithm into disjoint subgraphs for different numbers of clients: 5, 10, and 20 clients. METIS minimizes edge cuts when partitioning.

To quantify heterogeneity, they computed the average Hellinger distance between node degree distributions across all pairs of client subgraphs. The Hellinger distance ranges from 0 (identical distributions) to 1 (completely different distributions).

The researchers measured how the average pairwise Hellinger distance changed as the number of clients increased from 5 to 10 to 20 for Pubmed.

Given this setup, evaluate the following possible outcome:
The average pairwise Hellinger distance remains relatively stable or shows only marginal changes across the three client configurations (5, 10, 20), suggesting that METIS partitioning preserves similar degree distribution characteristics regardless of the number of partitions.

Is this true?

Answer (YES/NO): NO